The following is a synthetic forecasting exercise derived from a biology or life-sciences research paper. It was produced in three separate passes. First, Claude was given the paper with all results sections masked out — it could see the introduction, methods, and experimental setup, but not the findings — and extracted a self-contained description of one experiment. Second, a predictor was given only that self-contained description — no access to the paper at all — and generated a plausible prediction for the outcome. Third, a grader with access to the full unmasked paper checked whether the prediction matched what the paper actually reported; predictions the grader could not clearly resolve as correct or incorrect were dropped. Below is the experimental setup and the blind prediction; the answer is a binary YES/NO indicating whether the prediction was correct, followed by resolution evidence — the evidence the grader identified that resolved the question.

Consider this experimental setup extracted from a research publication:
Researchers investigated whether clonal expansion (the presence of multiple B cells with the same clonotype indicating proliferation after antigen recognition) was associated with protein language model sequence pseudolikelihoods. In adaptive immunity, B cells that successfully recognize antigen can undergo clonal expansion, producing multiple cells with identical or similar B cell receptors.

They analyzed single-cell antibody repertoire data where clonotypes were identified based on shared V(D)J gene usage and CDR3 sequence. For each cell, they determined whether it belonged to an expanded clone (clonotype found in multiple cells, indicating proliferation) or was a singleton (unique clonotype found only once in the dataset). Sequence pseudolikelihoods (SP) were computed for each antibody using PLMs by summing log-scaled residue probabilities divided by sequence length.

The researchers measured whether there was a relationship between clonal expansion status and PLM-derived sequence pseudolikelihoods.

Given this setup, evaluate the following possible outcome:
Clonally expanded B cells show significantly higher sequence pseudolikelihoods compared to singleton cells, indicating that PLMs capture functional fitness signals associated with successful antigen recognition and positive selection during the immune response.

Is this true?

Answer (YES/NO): NO